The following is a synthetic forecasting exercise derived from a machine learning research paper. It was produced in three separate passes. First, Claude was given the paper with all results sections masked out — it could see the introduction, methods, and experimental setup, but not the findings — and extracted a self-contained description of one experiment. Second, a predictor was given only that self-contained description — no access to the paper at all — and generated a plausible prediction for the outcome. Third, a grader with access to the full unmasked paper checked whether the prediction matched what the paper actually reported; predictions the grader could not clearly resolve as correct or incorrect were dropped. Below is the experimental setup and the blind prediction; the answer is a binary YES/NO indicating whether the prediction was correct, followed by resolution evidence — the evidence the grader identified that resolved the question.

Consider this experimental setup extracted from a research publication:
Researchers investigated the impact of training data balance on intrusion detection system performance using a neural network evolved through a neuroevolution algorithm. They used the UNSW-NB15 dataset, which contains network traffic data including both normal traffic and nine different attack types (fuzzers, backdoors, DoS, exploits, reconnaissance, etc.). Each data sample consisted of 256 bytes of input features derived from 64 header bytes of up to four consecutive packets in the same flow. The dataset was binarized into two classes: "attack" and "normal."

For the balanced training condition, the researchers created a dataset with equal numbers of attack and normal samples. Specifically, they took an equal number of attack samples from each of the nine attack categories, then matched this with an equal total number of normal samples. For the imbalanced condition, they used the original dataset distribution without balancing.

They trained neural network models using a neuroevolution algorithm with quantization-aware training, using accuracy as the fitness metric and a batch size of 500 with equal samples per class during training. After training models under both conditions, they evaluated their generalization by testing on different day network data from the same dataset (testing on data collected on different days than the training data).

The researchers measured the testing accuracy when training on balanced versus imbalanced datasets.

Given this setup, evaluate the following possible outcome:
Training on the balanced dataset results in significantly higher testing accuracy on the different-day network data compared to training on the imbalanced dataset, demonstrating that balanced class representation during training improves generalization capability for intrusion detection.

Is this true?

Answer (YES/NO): YES